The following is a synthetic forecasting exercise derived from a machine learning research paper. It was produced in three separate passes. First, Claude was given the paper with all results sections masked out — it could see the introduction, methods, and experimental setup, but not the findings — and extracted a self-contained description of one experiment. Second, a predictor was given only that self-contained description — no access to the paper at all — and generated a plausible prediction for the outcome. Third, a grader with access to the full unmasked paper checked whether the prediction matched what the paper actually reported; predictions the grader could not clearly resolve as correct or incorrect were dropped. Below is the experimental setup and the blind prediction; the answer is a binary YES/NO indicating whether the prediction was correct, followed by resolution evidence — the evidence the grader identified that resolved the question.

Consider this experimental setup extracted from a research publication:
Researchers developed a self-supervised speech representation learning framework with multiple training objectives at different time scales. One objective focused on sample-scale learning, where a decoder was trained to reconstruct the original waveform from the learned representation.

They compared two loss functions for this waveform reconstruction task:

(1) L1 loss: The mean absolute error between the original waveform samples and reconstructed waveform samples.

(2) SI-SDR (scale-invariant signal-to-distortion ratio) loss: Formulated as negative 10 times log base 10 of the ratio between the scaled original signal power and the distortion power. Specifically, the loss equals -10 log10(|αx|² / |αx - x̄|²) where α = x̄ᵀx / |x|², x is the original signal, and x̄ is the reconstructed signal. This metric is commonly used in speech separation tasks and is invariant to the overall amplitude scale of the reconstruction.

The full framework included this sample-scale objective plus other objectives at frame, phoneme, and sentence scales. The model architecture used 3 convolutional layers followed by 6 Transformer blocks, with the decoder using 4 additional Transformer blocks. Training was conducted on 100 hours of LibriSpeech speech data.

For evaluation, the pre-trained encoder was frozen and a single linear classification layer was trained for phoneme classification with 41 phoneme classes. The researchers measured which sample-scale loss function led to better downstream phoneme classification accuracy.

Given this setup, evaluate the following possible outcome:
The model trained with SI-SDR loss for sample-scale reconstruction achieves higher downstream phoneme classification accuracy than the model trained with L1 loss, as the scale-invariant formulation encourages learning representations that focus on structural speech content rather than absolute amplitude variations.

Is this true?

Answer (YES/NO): YES